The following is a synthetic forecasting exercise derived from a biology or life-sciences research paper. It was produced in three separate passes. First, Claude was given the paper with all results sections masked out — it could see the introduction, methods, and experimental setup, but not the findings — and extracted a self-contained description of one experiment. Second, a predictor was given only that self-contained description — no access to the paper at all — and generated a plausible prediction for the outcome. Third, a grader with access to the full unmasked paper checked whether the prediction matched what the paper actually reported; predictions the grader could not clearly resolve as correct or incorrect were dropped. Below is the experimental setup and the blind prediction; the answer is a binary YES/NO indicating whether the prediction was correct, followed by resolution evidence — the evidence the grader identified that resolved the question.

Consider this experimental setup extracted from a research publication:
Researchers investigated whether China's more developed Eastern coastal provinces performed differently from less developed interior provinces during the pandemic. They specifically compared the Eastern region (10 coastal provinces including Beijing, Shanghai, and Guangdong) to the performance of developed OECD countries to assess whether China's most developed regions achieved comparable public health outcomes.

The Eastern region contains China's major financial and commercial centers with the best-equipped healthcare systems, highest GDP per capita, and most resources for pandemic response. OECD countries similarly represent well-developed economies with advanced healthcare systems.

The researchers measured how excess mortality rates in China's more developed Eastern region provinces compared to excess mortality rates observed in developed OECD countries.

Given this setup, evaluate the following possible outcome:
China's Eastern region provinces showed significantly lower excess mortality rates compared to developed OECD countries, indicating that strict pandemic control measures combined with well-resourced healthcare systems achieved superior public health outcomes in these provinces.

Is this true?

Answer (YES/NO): NO